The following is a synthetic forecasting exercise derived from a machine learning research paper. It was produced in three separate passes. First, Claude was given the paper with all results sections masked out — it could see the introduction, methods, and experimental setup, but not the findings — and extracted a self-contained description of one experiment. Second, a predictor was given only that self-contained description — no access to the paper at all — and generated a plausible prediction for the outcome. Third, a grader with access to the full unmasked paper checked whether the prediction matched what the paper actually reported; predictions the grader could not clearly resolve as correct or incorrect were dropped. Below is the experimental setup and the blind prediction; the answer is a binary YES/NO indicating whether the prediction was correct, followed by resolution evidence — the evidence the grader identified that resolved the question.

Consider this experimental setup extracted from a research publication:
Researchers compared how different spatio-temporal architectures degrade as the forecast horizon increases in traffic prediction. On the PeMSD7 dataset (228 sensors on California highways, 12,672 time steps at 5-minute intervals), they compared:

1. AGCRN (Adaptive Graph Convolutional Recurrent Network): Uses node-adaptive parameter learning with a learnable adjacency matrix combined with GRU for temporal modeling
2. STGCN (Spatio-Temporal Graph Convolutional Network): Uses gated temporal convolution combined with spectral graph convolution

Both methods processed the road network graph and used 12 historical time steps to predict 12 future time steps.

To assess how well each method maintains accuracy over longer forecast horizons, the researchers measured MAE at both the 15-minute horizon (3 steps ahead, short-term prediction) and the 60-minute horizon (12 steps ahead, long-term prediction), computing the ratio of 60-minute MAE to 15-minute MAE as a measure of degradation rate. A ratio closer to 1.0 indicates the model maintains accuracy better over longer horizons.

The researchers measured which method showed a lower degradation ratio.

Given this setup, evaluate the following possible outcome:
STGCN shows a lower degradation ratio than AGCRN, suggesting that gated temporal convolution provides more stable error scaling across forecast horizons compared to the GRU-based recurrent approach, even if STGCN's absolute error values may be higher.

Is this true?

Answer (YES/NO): NO